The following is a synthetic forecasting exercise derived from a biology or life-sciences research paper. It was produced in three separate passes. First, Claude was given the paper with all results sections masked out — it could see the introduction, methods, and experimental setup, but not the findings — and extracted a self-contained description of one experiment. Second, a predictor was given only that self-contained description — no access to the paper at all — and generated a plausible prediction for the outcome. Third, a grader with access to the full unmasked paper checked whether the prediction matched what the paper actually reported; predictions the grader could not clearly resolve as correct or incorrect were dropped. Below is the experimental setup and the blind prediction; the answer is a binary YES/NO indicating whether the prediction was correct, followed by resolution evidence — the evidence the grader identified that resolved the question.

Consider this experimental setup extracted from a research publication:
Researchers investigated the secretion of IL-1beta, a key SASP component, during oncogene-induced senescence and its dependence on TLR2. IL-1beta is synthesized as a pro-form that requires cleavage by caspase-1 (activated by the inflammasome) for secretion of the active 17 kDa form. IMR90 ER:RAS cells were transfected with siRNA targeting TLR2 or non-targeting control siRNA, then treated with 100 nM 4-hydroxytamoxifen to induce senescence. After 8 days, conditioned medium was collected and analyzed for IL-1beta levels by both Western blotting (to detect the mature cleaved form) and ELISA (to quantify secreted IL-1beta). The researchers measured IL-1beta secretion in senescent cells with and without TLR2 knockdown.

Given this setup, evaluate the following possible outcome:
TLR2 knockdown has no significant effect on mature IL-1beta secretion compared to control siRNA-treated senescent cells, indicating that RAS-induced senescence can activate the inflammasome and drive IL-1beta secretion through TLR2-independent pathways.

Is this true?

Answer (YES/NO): NO